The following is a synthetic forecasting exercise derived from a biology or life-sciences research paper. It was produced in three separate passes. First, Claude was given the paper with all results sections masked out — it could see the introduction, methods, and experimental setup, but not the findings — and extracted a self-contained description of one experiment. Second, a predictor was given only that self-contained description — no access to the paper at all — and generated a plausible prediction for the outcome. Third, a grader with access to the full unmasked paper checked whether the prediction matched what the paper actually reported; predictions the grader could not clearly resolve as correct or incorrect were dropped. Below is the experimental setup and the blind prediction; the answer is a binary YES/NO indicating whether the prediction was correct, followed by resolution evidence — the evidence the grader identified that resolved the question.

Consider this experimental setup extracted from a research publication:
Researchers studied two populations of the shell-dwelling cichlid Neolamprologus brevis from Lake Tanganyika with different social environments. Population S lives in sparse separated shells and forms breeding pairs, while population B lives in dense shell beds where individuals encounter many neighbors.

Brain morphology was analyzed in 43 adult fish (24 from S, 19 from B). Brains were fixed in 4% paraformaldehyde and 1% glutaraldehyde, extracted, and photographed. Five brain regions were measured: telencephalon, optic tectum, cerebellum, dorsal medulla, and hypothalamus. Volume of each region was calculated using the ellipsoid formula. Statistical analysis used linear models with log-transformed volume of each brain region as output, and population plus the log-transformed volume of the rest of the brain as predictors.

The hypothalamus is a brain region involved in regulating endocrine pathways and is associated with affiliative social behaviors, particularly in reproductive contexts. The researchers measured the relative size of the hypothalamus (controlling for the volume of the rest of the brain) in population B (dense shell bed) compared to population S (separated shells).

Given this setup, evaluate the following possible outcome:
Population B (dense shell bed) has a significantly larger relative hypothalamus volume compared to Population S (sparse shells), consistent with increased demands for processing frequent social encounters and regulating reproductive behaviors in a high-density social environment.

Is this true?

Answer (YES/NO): NO